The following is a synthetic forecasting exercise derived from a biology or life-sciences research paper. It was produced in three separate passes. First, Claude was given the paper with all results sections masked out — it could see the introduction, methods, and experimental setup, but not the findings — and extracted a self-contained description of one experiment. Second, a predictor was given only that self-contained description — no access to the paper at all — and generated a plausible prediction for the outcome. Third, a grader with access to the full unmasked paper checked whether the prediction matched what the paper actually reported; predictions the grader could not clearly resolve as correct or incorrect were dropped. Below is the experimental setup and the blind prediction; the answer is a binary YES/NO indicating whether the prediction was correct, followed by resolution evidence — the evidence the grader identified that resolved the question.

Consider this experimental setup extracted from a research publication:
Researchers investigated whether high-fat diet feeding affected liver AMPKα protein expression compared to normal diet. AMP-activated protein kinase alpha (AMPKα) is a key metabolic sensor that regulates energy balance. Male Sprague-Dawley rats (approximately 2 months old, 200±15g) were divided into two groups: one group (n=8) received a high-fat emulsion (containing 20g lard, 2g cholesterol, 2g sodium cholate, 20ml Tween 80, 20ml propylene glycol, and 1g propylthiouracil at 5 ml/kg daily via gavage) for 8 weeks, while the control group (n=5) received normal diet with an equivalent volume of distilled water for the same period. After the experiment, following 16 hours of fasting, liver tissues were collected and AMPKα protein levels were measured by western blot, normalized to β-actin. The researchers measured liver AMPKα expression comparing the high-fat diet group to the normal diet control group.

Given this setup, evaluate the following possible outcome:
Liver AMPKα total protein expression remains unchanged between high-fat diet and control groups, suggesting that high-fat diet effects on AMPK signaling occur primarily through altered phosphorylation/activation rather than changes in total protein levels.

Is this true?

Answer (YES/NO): YES